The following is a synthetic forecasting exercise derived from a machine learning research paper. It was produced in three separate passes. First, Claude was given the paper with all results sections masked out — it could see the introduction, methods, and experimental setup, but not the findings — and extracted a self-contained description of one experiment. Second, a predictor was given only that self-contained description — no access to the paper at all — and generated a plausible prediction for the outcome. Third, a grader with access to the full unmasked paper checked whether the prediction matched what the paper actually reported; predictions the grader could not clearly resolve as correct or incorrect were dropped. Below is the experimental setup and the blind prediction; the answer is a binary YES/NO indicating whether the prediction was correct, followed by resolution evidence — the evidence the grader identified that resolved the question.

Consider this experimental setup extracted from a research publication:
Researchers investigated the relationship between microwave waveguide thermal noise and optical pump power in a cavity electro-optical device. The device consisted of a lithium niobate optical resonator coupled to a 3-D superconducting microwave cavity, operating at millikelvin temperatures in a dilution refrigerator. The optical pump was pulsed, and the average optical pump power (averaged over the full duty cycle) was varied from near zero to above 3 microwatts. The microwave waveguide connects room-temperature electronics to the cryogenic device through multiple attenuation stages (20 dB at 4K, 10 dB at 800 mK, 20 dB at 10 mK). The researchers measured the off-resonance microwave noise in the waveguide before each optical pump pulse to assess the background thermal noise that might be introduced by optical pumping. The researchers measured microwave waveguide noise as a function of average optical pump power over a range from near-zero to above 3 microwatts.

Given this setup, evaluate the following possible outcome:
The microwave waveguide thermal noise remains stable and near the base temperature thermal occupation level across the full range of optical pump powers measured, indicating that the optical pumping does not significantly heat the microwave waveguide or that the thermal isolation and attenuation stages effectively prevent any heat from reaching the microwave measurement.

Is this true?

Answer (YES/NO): NO